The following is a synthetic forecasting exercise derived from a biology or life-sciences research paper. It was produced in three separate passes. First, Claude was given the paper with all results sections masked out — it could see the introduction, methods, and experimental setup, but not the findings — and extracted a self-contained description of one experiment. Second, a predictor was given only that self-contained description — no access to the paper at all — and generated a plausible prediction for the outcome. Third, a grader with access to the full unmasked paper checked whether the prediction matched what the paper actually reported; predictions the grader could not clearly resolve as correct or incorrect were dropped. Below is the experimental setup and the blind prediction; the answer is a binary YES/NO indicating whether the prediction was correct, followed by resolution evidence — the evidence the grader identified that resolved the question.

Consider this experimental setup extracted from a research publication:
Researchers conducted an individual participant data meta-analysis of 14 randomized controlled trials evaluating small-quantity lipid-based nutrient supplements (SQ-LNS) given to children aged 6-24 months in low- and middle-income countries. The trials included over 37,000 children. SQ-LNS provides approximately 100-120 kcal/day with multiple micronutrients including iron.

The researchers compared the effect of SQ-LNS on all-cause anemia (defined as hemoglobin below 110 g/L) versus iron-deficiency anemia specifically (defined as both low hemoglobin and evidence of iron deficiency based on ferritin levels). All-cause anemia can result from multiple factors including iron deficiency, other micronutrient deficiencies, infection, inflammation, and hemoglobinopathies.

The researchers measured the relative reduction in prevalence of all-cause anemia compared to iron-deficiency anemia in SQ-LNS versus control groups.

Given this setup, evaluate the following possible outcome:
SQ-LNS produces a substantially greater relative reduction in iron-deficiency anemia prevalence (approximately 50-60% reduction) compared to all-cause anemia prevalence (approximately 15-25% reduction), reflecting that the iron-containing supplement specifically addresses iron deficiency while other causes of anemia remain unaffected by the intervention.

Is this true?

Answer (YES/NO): NO